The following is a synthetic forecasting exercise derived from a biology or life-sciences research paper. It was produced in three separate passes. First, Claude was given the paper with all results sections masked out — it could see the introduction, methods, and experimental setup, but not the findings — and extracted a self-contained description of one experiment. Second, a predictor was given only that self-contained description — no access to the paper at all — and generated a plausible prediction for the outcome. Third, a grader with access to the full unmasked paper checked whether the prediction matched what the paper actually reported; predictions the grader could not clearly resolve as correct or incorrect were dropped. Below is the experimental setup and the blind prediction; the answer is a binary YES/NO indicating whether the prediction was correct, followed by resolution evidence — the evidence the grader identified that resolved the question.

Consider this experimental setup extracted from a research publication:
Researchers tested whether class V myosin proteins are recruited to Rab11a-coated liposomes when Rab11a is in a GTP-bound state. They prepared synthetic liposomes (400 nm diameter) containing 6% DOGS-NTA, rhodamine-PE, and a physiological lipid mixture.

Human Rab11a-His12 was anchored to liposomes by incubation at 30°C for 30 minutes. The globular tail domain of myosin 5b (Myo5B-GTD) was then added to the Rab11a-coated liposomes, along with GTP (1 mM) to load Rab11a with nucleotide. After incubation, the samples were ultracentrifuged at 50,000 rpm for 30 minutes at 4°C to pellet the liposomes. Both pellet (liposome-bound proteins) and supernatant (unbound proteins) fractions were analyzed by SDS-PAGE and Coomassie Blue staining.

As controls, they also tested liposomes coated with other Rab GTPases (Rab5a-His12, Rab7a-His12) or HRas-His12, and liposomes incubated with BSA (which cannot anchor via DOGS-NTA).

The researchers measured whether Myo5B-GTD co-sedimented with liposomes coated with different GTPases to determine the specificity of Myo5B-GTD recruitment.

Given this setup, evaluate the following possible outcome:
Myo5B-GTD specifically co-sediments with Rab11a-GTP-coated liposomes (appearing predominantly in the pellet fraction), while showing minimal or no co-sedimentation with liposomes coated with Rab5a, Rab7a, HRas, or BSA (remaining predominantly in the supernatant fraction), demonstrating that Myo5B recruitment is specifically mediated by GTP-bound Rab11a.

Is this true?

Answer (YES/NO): NO